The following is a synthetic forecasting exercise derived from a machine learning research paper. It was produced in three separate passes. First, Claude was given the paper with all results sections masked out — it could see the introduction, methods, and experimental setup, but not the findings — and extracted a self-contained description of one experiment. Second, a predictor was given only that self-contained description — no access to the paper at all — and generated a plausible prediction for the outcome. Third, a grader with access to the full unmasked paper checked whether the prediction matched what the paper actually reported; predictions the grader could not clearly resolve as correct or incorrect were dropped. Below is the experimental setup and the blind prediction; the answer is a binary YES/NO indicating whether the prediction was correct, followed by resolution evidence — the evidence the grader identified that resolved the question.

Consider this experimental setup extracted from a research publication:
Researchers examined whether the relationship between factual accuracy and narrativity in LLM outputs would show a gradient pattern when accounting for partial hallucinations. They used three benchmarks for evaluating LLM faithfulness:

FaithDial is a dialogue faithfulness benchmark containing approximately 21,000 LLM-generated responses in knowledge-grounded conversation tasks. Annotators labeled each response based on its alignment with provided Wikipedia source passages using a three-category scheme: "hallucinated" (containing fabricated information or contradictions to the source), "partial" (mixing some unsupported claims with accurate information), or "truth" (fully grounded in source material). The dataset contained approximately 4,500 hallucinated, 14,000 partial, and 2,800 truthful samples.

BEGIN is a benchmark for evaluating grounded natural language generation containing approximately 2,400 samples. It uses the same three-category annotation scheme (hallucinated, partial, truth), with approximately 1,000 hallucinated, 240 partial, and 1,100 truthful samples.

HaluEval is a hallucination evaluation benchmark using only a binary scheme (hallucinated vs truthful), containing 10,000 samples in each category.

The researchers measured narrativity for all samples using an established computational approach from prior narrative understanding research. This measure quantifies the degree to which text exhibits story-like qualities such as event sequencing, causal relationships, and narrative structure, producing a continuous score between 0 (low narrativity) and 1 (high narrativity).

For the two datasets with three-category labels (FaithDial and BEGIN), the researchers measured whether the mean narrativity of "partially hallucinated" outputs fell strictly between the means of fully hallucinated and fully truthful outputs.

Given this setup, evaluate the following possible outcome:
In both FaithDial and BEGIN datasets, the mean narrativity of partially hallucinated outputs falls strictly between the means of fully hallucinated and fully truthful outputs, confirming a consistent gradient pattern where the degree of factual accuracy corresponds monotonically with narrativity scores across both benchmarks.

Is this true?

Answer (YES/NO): YES